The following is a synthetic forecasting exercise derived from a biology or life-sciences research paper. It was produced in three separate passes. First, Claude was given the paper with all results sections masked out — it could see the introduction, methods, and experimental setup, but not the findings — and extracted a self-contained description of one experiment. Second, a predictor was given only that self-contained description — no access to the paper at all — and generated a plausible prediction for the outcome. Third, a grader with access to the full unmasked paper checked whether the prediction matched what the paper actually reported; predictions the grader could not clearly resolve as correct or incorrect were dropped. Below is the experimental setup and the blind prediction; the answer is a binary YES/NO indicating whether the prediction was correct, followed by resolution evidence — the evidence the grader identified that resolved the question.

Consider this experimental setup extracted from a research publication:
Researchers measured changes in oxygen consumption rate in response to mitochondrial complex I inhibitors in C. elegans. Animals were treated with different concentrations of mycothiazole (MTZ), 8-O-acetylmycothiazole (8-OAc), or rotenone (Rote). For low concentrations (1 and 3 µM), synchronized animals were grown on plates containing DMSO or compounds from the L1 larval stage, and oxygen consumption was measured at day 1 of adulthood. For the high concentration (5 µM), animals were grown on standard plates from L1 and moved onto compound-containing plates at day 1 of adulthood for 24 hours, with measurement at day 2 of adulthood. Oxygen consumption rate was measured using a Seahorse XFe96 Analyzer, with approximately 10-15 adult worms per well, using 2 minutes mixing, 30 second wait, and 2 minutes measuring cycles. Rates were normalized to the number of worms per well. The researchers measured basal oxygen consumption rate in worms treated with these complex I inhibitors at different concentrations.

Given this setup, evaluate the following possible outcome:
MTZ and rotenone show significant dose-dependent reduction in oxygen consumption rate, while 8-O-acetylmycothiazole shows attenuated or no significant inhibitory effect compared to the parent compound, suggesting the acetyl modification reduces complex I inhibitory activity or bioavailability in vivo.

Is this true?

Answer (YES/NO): NO